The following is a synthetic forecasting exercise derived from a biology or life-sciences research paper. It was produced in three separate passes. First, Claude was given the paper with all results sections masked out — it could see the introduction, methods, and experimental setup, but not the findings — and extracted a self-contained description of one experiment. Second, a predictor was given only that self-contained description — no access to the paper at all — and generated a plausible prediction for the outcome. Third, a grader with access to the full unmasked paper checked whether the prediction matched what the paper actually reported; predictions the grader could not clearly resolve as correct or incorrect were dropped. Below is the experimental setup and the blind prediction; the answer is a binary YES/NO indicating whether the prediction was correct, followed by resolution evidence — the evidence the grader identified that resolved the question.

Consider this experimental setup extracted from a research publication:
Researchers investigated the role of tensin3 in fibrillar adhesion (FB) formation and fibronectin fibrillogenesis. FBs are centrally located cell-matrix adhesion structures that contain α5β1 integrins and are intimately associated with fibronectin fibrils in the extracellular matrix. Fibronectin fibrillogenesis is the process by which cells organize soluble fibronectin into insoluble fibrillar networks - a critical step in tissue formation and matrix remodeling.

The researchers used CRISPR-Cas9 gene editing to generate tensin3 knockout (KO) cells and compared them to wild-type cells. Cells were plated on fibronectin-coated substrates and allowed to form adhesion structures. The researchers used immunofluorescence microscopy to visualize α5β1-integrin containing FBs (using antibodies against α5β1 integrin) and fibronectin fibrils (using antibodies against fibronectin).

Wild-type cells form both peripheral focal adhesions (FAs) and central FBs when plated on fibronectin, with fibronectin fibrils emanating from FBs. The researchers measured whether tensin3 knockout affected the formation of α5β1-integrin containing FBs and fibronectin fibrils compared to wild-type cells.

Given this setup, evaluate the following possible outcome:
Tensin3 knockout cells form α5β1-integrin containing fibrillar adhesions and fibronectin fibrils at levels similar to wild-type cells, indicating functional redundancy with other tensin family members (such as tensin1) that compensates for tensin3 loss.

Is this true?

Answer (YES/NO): NO